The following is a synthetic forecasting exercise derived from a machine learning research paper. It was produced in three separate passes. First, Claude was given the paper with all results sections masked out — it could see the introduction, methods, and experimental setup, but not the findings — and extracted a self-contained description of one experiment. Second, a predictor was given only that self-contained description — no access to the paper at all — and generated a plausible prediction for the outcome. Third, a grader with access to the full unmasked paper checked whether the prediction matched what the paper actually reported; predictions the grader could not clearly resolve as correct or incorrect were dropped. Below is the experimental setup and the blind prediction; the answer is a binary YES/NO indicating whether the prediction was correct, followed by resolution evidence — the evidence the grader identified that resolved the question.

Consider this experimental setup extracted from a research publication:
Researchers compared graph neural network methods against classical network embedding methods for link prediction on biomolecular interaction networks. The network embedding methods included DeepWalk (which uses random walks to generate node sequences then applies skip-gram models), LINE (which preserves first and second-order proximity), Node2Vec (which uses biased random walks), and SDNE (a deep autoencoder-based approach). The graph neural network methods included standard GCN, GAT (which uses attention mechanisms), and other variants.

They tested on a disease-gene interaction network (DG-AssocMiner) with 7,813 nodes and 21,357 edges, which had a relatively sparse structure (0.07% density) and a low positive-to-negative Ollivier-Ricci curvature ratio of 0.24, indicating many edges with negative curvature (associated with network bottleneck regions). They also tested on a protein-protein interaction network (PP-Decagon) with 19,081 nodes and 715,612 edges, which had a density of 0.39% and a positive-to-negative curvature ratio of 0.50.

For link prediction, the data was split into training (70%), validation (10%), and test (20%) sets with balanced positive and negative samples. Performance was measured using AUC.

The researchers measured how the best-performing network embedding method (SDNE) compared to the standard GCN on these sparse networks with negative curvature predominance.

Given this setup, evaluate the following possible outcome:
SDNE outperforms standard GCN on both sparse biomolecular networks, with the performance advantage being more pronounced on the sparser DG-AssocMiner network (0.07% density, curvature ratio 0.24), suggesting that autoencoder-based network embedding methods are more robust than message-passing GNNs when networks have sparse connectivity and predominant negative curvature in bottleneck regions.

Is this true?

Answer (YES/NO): NO